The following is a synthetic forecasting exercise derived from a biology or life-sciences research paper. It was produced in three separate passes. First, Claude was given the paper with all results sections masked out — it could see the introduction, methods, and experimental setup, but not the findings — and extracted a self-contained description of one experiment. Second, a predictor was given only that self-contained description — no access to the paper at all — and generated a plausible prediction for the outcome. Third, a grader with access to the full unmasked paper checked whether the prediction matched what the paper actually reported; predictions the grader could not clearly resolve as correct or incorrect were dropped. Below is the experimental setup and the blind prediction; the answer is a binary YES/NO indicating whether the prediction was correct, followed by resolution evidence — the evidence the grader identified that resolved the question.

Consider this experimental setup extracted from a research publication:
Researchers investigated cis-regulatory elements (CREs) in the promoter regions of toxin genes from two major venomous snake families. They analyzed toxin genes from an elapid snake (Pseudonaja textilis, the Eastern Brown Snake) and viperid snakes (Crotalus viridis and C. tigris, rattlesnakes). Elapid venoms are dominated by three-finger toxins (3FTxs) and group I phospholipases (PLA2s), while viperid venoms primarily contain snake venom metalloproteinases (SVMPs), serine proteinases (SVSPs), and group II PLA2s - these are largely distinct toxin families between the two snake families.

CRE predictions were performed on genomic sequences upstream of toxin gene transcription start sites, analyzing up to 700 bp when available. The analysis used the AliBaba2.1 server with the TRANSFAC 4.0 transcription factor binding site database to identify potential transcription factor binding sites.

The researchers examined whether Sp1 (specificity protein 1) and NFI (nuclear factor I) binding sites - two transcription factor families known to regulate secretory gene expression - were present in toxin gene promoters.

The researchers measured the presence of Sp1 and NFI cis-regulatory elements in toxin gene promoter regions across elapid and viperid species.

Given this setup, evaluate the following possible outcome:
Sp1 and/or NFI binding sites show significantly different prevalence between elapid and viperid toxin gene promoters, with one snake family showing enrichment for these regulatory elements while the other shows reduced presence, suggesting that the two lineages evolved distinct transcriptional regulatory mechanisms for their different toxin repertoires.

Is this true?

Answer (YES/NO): NO